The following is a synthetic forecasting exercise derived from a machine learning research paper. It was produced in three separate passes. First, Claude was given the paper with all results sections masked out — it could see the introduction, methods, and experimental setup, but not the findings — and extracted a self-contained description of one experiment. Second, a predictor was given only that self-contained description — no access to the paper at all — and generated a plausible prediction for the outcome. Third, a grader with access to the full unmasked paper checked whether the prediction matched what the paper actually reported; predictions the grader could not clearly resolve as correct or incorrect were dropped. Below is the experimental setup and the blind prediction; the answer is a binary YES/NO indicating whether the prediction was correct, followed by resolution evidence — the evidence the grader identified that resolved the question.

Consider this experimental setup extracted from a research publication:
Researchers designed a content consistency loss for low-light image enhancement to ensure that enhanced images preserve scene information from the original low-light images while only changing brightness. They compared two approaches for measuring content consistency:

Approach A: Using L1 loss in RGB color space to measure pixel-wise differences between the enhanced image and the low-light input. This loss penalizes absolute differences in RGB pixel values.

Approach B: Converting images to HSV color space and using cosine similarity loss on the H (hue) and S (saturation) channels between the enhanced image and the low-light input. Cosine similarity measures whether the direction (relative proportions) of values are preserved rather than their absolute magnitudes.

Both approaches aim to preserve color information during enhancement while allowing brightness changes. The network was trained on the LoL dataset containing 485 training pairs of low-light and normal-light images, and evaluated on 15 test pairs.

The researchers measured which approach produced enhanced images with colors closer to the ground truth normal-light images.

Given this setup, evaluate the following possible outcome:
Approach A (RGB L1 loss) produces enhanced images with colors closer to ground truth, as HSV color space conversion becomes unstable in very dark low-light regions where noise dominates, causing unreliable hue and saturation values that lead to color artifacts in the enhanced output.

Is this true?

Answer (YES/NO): NO